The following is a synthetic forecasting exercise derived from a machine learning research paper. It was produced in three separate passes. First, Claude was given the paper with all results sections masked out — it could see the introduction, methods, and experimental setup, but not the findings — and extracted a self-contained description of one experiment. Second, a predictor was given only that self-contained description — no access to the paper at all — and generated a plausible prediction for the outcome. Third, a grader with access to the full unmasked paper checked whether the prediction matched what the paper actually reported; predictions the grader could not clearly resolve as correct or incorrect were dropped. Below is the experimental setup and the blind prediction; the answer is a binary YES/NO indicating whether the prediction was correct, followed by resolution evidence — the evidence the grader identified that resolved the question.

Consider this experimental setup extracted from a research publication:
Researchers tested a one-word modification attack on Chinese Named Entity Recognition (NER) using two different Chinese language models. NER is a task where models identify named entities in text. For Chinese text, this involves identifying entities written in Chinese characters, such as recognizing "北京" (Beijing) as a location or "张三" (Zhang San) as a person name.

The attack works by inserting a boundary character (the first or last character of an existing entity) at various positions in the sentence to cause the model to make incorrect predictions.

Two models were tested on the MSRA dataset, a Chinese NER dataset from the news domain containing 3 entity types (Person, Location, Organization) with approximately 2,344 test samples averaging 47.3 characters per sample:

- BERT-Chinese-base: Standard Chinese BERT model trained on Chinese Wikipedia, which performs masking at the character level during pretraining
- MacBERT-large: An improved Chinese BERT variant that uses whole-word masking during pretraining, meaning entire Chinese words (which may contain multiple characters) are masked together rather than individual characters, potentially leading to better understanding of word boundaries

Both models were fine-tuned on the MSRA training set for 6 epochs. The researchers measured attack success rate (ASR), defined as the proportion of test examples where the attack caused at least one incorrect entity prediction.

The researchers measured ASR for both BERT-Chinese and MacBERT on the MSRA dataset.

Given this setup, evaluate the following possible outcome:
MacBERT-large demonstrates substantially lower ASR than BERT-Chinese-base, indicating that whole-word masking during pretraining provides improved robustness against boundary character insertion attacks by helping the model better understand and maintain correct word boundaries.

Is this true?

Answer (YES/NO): NO